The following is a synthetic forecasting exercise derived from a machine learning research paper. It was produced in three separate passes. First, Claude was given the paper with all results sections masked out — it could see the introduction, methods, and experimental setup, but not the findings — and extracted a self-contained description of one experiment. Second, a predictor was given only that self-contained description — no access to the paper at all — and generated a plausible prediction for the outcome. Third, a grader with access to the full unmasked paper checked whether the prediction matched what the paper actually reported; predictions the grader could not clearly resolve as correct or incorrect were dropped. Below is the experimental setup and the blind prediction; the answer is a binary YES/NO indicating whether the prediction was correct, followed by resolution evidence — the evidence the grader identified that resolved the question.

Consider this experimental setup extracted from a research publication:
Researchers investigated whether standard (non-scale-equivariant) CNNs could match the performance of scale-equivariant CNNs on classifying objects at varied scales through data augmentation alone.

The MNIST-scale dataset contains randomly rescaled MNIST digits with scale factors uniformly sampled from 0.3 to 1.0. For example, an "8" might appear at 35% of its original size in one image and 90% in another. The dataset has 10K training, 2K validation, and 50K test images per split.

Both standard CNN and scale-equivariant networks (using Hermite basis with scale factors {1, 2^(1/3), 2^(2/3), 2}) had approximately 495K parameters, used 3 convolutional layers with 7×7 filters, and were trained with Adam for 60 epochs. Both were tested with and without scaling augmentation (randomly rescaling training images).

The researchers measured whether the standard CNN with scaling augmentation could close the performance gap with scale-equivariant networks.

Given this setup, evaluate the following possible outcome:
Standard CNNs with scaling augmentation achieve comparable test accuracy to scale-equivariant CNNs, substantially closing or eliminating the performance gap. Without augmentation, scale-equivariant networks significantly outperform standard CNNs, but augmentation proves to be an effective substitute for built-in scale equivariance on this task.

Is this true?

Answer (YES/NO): NO